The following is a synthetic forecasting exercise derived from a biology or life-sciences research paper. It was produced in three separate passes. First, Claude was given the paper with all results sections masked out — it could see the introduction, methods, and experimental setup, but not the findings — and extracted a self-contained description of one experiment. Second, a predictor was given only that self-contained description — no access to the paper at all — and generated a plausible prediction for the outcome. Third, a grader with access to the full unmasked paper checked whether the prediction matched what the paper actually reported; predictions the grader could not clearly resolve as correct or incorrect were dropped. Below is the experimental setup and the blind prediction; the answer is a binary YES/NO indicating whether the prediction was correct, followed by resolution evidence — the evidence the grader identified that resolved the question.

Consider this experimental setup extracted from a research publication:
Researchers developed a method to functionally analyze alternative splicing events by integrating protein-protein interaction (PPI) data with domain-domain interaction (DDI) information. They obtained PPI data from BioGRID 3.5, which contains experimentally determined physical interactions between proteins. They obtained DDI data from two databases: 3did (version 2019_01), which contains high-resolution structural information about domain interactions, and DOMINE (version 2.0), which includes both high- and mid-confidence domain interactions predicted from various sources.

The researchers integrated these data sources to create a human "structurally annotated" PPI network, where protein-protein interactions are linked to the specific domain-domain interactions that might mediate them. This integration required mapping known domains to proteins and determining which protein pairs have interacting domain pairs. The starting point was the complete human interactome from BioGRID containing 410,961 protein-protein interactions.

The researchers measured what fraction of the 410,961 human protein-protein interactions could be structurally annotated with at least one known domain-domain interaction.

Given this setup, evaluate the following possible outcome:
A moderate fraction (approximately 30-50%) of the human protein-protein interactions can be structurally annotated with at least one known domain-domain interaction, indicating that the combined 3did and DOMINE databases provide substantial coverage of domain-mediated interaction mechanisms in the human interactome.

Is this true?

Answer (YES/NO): NO